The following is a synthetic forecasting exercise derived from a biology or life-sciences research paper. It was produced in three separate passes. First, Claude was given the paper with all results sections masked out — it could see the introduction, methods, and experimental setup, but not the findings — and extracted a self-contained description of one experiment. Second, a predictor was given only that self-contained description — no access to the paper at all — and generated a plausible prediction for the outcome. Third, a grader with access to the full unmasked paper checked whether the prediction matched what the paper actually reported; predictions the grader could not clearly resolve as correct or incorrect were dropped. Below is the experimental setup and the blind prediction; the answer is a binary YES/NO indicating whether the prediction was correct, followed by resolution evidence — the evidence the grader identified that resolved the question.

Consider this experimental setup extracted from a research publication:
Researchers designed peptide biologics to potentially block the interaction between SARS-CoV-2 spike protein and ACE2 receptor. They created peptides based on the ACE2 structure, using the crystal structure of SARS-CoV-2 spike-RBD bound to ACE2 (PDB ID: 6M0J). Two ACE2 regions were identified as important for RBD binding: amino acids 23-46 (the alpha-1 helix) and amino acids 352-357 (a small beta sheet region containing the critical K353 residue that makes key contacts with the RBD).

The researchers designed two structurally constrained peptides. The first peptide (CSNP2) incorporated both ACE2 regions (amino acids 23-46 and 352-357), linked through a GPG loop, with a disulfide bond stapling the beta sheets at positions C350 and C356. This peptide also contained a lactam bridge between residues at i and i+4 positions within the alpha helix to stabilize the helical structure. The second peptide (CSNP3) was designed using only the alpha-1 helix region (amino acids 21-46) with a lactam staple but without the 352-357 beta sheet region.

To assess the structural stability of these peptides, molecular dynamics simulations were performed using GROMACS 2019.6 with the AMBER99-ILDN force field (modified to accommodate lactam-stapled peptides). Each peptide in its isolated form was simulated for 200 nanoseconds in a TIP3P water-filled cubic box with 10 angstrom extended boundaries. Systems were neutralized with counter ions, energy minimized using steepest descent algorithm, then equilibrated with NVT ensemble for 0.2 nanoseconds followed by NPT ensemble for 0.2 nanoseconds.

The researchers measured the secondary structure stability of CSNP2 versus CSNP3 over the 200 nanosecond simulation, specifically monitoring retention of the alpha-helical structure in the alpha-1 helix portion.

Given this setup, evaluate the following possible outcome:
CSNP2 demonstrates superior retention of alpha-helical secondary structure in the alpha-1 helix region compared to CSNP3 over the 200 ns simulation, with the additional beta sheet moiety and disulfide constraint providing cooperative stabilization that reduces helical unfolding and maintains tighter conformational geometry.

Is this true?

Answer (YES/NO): YES